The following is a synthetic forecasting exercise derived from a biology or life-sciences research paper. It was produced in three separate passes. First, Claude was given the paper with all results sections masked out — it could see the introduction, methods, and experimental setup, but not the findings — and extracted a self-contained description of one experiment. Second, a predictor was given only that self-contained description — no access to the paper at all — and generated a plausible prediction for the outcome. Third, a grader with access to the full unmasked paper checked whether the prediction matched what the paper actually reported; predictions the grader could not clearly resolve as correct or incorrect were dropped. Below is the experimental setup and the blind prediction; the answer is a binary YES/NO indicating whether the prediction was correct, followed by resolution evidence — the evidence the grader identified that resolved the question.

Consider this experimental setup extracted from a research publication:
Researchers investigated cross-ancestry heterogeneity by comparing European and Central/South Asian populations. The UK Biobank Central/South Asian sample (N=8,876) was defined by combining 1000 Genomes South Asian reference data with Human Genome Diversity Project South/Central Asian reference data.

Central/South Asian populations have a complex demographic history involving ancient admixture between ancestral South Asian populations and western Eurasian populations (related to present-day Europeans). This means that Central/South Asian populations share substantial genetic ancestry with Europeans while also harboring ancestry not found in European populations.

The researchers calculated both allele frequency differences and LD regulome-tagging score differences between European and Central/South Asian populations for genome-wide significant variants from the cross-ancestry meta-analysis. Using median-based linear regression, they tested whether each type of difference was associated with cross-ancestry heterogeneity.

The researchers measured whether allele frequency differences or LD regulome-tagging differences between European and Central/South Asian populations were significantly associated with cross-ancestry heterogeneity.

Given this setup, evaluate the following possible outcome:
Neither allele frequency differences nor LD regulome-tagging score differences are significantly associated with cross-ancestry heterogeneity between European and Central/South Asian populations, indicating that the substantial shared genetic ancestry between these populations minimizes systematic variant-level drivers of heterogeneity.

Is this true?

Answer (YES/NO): NO